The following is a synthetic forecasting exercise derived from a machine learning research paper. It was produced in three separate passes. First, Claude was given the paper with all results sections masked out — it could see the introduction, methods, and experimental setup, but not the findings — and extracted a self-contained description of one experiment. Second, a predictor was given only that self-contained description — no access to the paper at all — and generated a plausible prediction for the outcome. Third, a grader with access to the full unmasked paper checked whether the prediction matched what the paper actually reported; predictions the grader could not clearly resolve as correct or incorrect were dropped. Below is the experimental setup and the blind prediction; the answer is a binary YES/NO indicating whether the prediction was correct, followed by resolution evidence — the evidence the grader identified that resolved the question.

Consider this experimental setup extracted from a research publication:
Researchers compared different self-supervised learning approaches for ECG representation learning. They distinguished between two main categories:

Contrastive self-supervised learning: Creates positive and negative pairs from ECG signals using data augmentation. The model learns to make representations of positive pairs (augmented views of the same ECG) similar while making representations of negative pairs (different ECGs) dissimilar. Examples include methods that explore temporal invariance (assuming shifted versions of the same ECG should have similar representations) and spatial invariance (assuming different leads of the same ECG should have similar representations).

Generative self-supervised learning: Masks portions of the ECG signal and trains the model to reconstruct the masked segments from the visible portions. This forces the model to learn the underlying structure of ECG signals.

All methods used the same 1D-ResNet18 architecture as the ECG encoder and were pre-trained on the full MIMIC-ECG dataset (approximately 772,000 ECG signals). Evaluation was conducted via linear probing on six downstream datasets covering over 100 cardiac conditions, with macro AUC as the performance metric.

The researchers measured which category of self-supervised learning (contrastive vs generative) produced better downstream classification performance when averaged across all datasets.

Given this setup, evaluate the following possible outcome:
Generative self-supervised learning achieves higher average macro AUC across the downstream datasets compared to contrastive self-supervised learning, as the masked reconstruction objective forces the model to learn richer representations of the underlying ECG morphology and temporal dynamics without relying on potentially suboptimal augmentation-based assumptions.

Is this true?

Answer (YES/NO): NO